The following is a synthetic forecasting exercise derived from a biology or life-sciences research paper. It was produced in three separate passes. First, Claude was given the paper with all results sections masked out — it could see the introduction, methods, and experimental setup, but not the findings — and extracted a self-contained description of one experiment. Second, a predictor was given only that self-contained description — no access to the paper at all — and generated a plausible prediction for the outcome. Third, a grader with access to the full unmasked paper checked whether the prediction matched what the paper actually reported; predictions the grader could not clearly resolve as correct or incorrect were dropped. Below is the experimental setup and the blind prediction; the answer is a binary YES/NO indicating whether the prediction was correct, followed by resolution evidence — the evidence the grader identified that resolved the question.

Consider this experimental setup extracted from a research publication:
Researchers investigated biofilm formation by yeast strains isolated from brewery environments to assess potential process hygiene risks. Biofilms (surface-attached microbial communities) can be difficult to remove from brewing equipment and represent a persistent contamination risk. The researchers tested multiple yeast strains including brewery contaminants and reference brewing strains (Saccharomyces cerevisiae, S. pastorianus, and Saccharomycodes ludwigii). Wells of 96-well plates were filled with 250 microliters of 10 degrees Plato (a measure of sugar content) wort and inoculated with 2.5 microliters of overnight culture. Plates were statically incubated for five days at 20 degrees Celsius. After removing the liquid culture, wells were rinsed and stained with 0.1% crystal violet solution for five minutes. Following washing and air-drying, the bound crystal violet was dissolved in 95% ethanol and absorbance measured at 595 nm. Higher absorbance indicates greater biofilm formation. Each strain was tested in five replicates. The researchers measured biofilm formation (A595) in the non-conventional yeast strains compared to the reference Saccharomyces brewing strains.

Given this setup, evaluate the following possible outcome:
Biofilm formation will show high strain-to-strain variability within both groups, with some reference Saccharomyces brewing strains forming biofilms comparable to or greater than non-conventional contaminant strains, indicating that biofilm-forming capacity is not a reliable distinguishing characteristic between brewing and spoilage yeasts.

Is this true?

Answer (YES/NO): NO